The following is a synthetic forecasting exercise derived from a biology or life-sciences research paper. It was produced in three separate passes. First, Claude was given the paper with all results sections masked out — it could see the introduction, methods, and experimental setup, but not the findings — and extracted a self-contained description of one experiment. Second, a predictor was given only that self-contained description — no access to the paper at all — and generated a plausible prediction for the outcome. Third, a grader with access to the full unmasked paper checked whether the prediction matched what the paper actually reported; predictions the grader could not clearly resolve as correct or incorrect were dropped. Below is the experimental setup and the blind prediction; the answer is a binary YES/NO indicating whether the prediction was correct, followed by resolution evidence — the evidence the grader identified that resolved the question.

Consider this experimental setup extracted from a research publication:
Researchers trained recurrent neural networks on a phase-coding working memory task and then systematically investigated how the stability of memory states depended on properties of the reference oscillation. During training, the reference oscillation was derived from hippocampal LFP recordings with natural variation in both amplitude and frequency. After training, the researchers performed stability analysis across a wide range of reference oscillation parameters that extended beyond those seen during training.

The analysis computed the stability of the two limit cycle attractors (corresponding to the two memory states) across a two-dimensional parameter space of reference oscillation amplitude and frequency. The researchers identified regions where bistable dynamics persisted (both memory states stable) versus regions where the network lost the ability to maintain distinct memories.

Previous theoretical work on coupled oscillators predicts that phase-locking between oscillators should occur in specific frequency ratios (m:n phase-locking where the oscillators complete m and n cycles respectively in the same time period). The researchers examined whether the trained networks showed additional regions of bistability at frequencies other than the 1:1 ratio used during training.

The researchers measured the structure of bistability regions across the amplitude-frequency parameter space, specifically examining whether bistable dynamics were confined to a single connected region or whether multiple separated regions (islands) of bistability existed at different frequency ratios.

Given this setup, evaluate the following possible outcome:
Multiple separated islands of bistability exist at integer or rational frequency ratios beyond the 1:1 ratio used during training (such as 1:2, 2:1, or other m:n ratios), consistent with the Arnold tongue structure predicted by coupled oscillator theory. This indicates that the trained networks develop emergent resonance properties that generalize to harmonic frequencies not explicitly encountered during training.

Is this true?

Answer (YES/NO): YES